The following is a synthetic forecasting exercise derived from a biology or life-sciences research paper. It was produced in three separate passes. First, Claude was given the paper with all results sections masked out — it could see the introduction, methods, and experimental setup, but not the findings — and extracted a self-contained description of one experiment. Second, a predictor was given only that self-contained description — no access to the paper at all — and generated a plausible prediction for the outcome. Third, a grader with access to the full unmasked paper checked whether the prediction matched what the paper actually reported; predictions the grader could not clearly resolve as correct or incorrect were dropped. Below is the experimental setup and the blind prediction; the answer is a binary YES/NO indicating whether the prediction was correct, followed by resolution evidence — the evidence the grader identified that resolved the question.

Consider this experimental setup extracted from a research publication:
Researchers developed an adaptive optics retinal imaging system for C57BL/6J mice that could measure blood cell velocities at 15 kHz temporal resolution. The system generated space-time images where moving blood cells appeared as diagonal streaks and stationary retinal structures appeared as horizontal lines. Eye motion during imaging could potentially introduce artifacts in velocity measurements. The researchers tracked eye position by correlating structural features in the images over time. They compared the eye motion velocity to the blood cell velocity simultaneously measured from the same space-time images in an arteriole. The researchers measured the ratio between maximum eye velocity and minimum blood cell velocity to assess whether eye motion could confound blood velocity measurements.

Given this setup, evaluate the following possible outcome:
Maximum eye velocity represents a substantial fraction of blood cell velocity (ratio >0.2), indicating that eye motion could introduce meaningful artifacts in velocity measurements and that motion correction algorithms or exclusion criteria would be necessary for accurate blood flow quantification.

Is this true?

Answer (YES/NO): NO